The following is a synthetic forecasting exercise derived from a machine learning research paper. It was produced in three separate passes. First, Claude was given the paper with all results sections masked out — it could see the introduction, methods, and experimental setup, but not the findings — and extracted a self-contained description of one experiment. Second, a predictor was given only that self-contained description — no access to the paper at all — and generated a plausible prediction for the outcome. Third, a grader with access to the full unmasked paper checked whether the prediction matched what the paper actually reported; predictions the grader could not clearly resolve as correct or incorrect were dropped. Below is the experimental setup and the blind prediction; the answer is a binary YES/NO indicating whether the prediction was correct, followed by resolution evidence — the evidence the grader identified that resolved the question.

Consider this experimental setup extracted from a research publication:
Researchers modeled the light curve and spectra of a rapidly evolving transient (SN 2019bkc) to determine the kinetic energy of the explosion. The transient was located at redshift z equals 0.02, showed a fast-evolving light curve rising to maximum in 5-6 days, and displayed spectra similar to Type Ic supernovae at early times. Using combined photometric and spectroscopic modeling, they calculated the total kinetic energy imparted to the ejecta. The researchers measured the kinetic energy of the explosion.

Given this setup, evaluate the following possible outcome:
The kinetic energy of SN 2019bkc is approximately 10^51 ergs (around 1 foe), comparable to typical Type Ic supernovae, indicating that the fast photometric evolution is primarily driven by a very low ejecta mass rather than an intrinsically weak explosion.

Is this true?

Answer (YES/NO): NO